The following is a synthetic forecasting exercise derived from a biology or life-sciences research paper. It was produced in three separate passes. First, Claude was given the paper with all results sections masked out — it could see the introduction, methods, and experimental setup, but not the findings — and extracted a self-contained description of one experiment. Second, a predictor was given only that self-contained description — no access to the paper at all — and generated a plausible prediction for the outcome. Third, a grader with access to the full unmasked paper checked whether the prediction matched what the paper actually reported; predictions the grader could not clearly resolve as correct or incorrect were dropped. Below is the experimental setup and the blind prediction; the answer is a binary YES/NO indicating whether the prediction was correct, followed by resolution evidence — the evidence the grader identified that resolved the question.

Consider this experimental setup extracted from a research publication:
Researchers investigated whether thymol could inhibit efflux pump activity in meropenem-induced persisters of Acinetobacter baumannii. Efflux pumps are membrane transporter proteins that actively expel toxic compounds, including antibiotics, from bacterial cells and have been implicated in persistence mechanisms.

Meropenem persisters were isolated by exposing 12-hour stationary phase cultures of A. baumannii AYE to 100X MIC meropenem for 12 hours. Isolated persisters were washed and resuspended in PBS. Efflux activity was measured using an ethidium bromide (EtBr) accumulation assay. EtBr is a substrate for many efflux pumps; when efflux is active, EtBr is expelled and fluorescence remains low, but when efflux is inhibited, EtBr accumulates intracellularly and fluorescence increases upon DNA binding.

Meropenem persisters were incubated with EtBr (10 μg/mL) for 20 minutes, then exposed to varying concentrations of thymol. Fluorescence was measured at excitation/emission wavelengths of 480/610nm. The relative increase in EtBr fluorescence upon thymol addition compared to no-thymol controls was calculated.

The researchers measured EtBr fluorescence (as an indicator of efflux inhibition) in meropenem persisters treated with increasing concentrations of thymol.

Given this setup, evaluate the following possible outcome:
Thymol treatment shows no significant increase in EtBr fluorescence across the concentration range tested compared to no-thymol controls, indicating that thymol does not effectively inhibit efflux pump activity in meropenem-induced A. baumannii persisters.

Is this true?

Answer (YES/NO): NO